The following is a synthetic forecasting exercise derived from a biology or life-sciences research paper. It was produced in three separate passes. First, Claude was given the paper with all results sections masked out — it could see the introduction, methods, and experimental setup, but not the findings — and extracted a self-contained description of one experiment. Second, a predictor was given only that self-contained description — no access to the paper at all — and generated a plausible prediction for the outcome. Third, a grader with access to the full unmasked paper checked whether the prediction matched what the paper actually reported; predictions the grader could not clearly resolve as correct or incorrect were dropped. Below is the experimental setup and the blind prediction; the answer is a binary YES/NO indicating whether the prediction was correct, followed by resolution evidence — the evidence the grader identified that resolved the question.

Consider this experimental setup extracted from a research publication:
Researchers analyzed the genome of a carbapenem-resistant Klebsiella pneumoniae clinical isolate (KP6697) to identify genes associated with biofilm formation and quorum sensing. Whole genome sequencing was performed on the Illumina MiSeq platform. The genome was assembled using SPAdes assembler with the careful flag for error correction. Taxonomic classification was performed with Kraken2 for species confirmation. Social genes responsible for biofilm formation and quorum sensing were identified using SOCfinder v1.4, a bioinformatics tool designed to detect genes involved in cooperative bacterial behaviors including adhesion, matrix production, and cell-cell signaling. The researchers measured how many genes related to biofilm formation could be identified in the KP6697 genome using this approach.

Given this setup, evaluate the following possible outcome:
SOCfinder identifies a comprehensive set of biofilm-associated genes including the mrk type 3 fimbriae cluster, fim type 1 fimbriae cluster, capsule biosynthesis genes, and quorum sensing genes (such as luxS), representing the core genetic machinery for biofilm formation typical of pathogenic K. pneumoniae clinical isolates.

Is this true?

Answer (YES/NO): NO